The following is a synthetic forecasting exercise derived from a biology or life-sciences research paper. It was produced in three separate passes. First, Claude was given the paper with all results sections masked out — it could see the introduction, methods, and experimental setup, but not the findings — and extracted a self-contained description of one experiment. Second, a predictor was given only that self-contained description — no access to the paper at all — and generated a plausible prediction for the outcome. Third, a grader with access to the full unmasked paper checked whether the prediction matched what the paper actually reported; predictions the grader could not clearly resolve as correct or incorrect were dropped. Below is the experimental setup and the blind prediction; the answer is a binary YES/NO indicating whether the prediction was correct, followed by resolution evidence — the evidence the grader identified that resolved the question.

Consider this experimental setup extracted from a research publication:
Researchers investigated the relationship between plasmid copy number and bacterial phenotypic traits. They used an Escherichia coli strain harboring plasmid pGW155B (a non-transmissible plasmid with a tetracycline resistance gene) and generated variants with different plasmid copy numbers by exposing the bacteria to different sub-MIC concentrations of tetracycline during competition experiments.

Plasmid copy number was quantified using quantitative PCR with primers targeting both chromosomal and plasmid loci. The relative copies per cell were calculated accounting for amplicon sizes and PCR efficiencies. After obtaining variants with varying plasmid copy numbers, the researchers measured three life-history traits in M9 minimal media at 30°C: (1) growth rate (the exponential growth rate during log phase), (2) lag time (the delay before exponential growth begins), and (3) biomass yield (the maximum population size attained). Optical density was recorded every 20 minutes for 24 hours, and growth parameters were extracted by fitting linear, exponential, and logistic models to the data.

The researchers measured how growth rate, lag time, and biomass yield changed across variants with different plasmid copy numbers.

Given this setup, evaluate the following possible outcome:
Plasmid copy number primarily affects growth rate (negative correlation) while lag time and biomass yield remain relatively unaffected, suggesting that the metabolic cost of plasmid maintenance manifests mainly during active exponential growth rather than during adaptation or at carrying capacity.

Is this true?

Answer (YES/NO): NO